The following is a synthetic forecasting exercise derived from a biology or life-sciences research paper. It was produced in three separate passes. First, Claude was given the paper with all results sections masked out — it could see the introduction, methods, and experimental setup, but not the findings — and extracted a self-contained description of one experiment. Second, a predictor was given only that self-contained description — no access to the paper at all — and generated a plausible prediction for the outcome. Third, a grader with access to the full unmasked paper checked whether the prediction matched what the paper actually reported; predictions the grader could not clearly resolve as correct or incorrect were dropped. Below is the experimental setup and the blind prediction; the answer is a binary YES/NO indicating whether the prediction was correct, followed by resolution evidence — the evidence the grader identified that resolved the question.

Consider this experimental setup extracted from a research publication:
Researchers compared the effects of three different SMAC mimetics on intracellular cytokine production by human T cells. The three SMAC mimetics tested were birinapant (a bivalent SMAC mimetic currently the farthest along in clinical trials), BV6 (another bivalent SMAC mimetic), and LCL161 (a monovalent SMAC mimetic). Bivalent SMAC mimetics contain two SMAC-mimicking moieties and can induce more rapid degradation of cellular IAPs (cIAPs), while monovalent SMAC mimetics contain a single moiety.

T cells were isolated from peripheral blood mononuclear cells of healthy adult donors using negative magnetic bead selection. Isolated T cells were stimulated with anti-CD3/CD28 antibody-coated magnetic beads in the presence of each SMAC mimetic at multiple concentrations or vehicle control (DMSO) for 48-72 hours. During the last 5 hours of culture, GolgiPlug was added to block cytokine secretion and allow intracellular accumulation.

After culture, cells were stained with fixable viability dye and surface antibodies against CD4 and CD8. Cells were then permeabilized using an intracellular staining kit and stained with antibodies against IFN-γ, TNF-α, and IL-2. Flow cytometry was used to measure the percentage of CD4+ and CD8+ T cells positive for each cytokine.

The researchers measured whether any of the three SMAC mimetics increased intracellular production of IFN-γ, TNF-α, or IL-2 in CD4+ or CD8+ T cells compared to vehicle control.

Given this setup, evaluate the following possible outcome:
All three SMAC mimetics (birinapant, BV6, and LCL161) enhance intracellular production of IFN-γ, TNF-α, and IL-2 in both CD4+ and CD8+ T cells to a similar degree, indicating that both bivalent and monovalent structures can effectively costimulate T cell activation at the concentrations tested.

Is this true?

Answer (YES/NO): NO